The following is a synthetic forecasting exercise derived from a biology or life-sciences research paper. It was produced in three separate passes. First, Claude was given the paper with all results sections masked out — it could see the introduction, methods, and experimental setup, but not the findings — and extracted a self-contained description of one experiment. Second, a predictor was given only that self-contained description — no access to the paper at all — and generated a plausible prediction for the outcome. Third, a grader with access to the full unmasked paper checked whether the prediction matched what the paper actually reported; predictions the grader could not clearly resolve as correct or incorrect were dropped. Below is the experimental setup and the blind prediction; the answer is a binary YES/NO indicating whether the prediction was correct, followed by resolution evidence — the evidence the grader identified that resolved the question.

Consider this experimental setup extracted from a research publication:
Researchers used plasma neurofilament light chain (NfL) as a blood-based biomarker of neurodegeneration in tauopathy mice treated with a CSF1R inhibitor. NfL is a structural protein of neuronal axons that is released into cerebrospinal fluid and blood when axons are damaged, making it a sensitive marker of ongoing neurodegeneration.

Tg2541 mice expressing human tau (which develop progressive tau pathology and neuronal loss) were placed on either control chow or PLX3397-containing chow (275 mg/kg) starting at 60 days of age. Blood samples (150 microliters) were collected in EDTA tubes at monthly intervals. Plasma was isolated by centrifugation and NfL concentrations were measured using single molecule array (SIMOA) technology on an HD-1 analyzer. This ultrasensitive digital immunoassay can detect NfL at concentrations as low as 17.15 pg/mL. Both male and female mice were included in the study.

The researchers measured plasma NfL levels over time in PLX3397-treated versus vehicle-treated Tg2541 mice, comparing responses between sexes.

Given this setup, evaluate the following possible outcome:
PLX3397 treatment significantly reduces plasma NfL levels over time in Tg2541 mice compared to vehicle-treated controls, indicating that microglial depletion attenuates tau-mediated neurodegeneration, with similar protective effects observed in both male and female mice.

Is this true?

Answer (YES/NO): NO